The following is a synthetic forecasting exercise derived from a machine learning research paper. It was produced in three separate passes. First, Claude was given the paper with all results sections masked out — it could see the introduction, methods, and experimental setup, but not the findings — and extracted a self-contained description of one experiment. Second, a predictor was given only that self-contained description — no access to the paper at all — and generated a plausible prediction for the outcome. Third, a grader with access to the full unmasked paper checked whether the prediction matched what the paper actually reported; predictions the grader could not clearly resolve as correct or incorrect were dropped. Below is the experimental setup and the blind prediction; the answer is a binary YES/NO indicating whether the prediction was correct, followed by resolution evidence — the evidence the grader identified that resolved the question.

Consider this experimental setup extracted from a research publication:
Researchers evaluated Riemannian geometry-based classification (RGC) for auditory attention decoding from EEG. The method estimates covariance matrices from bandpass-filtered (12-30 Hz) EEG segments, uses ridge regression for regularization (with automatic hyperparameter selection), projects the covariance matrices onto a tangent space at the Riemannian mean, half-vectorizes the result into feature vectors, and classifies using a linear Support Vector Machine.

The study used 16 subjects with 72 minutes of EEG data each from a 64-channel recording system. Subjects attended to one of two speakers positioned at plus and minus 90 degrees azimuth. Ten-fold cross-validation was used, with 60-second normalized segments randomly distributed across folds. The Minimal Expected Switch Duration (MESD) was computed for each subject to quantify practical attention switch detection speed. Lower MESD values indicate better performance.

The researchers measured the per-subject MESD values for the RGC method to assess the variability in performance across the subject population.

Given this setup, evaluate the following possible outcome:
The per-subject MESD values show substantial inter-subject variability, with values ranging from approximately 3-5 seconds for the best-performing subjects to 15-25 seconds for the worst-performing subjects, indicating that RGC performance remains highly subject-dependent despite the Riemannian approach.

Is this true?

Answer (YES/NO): NO